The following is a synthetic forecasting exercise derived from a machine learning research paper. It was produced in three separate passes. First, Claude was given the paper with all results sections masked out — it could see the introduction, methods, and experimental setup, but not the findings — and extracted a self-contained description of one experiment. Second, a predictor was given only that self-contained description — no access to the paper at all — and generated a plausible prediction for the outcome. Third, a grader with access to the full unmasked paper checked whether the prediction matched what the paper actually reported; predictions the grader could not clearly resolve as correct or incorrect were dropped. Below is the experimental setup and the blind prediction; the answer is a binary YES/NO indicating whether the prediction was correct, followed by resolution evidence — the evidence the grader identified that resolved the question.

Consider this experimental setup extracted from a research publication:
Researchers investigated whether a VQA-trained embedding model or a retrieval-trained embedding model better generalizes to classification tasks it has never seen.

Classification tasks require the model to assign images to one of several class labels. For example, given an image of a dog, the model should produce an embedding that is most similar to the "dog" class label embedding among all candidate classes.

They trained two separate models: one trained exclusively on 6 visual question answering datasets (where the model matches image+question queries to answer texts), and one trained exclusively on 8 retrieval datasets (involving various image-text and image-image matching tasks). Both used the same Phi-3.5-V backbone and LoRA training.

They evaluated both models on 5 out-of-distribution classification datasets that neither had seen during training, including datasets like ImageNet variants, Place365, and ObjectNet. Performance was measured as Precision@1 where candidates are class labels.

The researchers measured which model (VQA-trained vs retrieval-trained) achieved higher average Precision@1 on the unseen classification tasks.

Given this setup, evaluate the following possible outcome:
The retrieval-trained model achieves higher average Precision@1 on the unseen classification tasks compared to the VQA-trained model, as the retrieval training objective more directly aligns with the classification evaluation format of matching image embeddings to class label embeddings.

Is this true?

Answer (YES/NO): YES